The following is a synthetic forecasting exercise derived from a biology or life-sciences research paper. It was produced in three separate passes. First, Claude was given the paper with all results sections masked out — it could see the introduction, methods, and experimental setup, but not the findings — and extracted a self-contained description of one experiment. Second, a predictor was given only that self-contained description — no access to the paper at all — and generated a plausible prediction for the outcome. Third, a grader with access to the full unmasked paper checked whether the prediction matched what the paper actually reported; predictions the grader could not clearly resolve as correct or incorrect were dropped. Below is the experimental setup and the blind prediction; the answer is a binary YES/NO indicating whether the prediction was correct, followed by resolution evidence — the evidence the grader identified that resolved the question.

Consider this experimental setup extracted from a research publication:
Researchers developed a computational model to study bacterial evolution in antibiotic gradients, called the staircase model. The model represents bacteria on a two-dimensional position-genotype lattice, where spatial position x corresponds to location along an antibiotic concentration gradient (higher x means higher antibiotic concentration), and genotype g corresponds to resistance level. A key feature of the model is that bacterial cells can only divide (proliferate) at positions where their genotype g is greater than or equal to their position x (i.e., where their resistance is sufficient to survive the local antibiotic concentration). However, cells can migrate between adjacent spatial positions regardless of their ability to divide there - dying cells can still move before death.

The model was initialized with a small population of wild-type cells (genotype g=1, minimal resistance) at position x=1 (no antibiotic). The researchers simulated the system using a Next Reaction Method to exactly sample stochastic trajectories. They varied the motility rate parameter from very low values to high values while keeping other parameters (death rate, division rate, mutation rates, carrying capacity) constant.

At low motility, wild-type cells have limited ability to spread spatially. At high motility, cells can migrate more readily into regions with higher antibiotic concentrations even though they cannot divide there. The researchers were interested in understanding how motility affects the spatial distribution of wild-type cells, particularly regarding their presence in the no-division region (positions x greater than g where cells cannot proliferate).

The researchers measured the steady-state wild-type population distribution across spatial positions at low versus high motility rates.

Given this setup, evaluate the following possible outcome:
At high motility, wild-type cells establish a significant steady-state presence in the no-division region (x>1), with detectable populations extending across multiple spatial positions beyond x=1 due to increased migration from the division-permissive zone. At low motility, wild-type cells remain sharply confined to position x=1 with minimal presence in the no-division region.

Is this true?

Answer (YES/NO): YES